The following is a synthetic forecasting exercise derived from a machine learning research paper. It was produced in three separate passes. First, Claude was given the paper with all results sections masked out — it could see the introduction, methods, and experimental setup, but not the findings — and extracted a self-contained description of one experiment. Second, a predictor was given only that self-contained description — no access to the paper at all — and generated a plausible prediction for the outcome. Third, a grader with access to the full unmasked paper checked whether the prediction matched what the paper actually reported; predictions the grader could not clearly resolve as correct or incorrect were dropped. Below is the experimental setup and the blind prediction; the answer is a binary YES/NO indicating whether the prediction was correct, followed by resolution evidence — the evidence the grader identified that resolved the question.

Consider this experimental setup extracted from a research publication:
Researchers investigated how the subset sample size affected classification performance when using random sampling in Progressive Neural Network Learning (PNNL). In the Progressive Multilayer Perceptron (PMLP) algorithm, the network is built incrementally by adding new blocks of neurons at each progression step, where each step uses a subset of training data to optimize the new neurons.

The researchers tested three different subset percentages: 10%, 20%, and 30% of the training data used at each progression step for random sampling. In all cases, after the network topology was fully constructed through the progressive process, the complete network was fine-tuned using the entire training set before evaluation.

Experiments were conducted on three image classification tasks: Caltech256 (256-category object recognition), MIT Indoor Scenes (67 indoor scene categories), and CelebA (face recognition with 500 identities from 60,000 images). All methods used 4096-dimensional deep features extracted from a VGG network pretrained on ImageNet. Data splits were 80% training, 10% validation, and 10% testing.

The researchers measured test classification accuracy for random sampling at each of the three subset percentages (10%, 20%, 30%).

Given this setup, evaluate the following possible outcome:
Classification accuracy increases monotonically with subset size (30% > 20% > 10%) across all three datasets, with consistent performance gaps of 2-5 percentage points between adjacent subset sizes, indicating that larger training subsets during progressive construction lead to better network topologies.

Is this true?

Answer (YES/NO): NO